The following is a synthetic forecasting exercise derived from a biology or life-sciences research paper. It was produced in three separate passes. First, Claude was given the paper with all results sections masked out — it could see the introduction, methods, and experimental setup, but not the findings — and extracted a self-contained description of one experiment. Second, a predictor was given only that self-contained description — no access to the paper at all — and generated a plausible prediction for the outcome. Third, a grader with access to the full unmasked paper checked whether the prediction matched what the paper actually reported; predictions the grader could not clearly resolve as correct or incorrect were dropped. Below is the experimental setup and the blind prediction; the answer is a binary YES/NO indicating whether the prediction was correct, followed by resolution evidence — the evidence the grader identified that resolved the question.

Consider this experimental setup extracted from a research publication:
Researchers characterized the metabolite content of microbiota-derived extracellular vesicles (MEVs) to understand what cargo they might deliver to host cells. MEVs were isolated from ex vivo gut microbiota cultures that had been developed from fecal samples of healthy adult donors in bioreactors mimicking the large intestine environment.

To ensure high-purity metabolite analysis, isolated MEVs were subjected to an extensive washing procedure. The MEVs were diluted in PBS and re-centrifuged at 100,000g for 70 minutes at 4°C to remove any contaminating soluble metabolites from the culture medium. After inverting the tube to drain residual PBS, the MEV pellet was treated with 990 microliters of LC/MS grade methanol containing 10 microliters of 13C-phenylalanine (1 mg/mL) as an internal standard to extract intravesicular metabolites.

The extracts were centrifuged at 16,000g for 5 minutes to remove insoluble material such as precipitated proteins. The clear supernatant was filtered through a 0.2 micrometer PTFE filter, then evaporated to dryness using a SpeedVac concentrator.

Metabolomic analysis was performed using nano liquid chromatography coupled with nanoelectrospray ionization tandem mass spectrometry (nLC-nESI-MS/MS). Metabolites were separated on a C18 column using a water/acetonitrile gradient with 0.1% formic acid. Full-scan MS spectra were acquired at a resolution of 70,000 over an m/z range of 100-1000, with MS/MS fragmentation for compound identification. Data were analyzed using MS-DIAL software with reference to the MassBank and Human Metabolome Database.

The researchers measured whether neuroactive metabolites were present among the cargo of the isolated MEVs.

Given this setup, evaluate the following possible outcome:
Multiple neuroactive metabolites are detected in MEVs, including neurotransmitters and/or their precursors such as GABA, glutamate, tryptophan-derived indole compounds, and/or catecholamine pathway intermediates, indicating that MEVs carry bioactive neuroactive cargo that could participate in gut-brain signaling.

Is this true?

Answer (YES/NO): YES